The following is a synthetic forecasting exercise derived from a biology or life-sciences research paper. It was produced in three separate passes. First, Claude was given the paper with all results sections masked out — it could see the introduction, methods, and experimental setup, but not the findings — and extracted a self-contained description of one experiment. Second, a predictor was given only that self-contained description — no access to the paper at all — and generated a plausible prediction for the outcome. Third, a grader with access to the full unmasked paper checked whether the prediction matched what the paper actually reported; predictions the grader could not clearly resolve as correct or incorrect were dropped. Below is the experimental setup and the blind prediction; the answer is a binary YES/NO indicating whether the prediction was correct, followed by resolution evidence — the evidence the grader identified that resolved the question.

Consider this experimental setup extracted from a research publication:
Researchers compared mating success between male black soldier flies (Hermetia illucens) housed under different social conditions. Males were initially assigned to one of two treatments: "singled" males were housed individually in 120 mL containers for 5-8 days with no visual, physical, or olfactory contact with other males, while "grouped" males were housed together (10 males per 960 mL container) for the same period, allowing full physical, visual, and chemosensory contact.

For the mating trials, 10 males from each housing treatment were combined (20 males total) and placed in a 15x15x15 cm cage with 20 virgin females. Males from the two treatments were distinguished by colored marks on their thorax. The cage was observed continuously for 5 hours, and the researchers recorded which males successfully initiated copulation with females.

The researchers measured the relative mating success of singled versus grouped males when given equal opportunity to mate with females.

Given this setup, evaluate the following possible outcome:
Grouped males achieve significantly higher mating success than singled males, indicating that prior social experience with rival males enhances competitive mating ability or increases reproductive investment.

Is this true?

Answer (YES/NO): YES